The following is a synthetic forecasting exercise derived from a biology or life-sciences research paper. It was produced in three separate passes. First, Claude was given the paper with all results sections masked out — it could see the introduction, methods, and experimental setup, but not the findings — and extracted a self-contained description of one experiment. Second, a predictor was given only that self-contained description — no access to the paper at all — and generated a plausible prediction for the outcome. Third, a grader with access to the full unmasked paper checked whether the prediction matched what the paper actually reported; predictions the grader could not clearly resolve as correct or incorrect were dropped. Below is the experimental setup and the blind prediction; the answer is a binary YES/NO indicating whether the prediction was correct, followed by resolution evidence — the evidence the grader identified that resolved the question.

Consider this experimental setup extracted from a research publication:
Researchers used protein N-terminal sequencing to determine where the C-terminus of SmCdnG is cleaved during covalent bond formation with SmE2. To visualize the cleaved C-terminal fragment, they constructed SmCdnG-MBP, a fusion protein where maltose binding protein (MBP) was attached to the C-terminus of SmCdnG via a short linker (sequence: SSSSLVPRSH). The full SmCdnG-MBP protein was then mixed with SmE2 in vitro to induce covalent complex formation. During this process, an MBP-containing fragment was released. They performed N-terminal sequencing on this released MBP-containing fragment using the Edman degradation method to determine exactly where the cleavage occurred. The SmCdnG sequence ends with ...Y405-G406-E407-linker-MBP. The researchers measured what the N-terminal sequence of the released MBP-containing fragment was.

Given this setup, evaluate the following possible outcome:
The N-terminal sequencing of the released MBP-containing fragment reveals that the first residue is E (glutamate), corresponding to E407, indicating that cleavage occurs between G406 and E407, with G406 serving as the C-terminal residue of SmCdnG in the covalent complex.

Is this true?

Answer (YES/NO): NO